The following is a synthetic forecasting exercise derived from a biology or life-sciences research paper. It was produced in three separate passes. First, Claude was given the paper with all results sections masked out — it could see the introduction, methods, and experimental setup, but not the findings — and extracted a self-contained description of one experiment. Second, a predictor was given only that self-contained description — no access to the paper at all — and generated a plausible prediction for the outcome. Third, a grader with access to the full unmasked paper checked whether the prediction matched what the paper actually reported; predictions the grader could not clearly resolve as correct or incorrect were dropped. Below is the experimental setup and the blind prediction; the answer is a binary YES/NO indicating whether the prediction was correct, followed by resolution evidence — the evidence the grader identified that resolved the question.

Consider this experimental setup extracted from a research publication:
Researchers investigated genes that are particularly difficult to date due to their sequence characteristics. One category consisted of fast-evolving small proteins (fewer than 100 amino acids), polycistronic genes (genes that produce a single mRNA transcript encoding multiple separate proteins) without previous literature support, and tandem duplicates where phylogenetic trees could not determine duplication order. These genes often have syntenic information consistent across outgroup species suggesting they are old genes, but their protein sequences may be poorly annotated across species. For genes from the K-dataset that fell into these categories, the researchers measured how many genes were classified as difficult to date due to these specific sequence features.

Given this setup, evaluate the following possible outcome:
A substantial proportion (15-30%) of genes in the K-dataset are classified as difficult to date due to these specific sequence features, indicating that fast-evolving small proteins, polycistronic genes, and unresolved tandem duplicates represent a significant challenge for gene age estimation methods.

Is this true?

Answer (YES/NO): NO